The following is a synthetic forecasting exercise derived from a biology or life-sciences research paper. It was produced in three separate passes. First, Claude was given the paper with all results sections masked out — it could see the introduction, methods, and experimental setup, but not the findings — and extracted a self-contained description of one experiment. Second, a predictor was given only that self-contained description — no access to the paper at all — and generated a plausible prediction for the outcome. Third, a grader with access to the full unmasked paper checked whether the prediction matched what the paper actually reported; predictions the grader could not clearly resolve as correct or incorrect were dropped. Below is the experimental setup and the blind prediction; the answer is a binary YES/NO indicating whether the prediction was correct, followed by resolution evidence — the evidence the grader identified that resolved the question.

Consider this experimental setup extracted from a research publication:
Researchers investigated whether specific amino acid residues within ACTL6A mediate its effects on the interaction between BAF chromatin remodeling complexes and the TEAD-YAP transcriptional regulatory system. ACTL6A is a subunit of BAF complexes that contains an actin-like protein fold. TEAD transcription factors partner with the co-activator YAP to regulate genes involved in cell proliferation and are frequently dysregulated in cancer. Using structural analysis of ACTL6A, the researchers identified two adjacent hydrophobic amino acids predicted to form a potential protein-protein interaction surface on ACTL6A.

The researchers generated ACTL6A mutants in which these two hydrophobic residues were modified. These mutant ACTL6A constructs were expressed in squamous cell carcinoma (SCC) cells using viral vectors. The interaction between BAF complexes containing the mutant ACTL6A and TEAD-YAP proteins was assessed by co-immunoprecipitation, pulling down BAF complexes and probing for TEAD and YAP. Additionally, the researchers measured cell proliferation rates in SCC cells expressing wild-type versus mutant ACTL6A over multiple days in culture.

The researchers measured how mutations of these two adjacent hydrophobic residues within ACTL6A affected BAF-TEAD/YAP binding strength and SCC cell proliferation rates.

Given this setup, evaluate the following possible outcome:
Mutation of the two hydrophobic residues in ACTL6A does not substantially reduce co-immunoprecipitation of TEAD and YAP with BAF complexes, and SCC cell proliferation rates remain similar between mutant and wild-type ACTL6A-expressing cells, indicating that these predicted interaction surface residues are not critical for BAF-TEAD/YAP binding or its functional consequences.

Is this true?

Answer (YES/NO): NO